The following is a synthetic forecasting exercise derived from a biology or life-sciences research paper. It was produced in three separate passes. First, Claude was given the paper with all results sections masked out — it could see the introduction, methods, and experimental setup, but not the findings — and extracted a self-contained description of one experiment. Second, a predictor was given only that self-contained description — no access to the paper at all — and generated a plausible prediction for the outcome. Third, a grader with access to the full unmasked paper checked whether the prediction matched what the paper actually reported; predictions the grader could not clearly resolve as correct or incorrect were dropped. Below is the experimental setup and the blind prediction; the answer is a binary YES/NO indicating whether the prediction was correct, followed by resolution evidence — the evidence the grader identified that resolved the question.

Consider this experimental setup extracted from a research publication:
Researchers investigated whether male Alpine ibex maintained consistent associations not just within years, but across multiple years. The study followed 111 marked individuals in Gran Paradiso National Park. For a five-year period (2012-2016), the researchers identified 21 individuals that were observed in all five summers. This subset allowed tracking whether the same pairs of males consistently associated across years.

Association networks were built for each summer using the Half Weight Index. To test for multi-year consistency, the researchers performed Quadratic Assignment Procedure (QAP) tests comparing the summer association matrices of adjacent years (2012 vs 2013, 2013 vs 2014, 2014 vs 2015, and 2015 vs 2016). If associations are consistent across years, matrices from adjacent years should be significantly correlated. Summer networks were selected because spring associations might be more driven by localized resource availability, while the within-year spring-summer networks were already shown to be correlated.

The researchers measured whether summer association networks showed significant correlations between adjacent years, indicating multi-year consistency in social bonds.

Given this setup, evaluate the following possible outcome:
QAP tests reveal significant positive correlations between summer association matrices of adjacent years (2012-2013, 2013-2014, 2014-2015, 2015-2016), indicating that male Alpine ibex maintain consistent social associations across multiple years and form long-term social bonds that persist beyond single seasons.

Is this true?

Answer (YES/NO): YES